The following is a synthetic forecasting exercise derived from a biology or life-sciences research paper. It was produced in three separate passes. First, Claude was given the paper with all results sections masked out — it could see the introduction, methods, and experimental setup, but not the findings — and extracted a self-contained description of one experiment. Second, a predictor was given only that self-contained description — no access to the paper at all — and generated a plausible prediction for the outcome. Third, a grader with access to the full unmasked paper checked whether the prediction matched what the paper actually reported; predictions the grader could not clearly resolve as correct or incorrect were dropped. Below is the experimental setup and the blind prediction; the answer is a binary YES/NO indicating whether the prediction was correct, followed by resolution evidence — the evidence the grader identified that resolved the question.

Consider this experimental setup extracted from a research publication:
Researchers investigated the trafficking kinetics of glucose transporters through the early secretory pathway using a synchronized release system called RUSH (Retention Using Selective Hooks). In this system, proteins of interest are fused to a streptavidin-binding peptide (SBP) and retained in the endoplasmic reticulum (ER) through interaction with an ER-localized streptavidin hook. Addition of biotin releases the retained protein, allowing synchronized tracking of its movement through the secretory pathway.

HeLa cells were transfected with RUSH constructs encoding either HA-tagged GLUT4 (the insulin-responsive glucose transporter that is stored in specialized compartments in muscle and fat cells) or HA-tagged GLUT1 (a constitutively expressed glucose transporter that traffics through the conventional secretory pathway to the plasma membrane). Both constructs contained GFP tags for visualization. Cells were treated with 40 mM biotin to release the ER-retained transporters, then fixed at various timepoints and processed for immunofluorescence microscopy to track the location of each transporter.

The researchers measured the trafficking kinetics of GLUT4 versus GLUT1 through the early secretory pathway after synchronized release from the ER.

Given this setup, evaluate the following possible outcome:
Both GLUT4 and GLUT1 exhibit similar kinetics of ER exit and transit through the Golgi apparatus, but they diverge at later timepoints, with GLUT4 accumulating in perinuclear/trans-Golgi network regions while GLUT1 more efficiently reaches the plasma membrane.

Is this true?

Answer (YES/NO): NO